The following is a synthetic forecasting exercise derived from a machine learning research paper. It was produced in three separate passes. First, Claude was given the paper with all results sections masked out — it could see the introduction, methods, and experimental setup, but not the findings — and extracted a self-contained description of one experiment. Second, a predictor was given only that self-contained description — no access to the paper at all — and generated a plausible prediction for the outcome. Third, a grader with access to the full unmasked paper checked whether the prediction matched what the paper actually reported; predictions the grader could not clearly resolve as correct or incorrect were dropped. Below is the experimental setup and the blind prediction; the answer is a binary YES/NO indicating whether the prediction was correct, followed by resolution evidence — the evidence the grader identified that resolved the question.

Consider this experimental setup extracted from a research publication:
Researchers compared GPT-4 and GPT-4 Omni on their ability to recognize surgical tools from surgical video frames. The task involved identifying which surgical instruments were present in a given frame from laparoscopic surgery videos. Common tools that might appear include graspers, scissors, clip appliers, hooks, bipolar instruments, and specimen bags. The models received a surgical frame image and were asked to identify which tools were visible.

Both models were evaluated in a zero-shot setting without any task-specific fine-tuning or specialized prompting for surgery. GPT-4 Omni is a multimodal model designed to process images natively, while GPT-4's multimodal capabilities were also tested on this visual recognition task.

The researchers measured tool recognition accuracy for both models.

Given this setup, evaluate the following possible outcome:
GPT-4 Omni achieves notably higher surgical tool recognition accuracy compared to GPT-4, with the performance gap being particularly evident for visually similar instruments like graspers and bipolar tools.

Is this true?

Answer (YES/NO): NO